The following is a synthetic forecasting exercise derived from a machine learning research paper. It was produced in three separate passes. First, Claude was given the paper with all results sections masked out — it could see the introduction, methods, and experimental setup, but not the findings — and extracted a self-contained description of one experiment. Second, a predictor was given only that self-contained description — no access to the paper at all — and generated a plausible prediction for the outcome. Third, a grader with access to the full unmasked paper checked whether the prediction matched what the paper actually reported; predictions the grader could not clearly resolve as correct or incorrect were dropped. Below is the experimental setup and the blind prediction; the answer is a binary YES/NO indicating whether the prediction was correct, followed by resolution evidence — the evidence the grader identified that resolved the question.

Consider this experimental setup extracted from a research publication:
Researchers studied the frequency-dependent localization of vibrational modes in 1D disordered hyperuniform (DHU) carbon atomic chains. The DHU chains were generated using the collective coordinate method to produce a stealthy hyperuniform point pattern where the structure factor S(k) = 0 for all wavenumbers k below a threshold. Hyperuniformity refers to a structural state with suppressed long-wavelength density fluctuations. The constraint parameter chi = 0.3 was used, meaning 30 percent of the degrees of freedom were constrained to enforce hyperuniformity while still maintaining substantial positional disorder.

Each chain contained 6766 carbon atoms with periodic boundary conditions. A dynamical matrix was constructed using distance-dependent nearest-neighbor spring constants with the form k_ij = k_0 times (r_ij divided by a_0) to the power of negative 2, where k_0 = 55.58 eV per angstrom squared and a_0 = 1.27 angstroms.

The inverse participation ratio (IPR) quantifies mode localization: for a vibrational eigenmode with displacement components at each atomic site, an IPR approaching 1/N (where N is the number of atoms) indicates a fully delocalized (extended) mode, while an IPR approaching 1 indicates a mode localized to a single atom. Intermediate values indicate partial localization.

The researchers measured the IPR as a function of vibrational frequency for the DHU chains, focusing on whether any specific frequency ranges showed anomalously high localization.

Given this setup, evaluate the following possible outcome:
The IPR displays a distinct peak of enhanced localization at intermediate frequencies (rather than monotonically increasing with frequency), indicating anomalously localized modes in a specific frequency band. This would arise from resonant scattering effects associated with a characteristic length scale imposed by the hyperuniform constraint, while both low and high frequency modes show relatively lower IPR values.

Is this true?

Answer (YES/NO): NO